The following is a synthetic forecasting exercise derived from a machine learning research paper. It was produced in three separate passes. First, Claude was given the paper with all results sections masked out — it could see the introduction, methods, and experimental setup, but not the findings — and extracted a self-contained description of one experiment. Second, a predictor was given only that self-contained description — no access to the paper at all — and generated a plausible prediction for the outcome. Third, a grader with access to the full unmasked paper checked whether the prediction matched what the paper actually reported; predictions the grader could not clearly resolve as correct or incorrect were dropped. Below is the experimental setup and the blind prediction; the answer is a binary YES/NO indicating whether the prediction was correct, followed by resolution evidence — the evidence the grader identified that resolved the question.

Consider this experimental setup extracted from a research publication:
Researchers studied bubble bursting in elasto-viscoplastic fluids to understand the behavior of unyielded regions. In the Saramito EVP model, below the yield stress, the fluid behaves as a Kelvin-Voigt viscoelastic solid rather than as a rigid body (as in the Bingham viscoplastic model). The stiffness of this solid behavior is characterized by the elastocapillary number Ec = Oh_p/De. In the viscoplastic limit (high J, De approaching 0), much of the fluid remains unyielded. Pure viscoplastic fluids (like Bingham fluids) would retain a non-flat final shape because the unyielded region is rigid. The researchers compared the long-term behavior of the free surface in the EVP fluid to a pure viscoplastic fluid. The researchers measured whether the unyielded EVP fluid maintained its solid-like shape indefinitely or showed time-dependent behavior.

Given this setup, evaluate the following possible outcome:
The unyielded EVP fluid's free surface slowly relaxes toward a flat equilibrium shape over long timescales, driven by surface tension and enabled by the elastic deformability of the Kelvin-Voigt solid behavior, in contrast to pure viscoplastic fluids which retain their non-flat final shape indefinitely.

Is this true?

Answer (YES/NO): YES